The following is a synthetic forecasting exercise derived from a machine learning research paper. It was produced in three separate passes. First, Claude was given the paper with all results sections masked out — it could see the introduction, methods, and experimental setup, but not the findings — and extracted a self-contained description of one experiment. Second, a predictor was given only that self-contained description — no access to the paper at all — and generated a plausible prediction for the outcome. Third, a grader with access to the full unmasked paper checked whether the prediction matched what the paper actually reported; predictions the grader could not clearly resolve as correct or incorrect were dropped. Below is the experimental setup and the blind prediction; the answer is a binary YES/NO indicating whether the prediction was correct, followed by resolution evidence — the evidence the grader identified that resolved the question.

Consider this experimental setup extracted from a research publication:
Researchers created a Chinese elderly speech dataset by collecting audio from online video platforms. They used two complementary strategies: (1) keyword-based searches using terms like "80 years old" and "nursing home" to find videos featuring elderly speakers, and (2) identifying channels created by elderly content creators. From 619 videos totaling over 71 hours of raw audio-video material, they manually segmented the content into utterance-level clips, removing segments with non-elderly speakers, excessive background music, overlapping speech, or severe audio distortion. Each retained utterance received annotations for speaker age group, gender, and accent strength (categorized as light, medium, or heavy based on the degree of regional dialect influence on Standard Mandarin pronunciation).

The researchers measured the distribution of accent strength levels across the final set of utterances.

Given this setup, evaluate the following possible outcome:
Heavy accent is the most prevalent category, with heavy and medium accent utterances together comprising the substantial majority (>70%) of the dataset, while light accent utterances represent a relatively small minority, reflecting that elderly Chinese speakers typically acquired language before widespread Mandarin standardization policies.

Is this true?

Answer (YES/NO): NO